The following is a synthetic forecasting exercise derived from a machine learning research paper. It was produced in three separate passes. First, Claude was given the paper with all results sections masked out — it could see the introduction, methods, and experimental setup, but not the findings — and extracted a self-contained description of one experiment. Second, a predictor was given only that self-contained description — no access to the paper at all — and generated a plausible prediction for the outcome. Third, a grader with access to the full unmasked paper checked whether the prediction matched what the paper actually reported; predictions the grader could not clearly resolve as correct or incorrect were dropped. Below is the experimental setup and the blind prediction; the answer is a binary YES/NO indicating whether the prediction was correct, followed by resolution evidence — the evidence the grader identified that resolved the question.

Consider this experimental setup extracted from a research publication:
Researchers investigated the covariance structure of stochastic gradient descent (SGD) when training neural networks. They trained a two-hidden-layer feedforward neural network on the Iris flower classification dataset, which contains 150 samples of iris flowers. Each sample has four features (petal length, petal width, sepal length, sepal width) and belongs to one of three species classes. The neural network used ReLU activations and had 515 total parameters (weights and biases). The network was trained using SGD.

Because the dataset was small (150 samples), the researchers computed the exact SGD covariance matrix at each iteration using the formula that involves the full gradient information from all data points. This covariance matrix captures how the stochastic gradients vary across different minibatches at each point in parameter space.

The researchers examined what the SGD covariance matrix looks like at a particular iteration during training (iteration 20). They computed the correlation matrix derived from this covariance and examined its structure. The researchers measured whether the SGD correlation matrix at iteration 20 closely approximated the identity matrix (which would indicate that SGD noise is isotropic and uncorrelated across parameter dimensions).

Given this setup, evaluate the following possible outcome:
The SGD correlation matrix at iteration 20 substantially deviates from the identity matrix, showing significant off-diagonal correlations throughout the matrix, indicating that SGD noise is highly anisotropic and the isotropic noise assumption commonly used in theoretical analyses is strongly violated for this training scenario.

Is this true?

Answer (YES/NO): YES